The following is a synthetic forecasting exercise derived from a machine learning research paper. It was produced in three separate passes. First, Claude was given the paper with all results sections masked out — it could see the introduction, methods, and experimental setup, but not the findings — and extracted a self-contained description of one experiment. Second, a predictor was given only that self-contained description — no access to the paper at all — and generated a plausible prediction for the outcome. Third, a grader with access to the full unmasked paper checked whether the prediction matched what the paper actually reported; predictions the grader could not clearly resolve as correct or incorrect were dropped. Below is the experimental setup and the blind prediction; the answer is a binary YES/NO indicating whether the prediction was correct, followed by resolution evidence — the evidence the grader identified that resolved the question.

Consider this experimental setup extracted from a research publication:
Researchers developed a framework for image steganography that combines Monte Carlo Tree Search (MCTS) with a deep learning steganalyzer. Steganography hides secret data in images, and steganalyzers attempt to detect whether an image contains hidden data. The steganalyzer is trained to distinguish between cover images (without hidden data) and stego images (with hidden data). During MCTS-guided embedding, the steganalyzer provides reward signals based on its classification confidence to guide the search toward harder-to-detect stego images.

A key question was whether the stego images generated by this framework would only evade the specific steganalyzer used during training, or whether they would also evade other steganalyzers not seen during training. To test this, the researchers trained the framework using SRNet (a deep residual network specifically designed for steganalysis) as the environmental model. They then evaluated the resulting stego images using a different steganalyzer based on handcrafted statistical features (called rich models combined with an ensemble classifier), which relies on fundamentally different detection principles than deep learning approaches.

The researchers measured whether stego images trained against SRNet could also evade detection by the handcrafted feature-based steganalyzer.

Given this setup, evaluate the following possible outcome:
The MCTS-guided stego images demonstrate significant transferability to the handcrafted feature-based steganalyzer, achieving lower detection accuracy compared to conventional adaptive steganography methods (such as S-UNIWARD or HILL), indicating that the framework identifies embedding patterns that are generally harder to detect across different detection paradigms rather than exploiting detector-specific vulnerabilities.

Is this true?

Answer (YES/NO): YES